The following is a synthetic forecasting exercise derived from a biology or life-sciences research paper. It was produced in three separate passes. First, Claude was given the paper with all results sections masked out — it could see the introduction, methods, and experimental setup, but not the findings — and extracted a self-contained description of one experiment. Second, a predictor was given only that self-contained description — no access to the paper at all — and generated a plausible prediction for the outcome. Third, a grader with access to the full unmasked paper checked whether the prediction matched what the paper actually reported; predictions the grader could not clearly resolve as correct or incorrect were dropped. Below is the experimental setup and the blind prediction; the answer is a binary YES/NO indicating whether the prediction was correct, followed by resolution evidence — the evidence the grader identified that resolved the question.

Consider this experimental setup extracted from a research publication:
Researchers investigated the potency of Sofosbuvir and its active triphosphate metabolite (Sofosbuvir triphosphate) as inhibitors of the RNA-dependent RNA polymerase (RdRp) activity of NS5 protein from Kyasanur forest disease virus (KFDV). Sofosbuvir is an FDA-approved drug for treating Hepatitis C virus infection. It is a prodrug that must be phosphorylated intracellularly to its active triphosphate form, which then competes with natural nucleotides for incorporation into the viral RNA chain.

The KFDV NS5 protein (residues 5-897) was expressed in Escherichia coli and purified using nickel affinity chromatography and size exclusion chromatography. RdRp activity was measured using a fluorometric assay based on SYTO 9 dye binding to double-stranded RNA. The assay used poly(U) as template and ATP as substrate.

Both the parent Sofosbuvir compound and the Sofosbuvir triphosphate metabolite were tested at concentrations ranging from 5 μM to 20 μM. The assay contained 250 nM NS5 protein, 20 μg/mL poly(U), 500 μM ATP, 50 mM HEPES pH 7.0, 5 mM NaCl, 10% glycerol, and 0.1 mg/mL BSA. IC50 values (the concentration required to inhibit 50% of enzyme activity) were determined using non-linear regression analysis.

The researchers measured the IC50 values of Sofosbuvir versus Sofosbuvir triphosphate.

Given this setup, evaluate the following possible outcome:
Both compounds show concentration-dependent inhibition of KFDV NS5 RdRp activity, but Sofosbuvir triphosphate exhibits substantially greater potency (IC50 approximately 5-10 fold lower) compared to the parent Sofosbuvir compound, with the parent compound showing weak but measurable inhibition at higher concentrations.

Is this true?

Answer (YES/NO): NO